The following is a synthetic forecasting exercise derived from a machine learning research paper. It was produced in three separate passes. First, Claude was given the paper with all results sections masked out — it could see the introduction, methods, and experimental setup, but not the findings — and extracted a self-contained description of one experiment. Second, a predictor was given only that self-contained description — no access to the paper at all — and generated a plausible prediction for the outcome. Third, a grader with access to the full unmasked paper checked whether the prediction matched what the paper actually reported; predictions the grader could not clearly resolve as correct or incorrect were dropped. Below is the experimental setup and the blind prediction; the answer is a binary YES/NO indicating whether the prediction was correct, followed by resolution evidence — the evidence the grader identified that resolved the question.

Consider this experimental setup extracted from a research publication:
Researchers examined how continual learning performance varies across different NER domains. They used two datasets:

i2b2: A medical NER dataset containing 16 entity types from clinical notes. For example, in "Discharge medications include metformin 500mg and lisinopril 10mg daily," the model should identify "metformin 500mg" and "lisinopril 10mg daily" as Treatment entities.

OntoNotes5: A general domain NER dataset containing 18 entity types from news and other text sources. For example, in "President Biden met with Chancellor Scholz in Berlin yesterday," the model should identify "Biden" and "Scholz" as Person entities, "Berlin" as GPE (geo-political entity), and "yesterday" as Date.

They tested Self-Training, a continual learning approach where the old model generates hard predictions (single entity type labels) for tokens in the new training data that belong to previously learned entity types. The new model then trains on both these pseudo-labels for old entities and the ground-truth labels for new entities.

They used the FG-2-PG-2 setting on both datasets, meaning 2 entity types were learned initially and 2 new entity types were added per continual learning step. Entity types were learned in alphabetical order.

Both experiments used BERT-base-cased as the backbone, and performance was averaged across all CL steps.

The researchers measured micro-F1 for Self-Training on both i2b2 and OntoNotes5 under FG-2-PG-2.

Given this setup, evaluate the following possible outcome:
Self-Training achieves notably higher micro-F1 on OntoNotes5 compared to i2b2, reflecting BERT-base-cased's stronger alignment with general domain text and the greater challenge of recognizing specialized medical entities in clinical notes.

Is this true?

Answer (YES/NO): YES